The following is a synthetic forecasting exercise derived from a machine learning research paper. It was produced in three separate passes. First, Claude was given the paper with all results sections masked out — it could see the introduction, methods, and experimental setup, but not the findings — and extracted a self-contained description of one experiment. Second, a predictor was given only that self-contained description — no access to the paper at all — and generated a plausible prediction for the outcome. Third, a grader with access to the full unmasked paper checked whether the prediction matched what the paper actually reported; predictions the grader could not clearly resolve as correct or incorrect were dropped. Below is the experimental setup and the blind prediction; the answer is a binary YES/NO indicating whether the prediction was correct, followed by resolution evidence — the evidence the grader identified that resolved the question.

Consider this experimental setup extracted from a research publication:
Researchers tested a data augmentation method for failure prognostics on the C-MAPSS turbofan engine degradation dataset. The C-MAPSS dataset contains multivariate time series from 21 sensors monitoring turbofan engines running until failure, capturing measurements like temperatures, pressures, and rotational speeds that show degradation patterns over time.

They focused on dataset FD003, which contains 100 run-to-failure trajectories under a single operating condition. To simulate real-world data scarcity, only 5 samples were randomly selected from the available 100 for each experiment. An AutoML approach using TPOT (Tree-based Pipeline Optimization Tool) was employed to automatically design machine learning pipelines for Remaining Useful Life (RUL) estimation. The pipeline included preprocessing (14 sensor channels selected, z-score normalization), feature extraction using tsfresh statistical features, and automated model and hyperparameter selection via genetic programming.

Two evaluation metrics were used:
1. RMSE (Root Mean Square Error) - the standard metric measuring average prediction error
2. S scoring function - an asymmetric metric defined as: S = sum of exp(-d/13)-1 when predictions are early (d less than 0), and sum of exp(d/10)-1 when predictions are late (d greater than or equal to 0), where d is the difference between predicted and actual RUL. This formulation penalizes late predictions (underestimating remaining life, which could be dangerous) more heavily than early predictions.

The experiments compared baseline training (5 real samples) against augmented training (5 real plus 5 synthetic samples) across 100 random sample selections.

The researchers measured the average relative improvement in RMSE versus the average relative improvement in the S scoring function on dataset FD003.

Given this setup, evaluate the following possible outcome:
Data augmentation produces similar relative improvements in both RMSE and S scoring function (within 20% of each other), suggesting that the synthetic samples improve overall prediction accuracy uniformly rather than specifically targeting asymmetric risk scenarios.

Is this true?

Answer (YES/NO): NO